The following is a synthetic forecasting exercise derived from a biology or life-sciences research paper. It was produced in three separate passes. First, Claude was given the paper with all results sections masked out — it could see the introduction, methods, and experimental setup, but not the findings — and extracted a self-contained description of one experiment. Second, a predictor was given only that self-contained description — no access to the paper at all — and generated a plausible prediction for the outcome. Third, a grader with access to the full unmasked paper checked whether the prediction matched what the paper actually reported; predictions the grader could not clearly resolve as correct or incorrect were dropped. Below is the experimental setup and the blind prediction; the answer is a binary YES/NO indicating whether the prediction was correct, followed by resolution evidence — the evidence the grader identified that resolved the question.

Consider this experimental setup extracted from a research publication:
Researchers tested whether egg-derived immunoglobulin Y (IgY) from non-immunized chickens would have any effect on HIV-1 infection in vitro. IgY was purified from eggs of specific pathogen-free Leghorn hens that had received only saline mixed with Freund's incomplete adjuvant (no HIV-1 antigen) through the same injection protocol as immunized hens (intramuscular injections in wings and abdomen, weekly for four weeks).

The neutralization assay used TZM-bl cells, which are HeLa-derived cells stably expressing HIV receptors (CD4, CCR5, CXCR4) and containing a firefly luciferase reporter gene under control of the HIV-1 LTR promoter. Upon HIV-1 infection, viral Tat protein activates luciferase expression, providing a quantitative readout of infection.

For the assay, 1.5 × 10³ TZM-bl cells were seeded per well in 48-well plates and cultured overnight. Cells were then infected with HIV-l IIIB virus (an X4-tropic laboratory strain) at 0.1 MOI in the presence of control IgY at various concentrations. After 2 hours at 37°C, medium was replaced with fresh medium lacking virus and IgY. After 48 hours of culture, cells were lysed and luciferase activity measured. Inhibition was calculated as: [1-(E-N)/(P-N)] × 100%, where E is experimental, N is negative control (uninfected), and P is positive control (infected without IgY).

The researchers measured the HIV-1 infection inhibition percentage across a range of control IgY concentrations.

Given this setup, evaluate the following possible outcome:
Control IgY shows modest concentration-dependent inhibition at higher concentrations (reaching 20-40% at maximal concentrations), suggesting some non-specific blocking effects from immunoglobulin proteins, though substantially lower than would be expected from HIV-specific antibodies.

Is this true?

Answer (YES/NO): NO